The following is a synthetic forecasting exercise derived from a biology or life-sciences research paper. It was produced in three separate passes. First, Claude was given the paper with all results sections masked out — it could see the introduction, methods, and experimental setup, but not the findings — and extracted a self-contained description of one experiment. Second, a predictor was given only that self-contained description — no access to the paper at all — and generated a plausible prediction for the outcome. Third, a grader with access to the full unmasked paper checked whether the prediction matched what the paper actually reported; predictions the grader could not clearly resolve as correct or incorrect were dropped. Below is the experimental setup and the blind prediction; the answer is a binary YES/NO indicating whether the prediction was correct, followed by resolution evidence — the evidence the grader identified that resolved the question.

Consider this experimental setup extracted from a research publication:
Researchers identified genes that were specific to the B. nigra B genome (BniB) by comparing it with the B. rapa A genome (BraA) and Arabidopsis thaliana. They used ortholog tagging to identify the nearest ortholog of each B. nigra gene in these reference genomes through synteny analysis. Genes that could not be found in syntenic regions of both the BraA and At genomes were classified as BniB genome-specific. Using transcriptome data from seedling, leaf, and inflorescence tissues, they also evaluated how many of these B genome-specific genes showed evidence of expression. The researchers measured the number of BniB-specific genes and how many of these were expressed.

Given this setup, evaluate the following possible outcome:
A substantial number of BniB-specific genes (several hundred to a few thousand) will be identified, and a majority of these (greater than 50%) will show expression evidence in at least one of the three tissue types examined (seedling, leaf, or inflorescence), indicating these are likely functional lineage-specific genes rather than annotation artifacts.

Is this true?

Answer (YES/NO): NO